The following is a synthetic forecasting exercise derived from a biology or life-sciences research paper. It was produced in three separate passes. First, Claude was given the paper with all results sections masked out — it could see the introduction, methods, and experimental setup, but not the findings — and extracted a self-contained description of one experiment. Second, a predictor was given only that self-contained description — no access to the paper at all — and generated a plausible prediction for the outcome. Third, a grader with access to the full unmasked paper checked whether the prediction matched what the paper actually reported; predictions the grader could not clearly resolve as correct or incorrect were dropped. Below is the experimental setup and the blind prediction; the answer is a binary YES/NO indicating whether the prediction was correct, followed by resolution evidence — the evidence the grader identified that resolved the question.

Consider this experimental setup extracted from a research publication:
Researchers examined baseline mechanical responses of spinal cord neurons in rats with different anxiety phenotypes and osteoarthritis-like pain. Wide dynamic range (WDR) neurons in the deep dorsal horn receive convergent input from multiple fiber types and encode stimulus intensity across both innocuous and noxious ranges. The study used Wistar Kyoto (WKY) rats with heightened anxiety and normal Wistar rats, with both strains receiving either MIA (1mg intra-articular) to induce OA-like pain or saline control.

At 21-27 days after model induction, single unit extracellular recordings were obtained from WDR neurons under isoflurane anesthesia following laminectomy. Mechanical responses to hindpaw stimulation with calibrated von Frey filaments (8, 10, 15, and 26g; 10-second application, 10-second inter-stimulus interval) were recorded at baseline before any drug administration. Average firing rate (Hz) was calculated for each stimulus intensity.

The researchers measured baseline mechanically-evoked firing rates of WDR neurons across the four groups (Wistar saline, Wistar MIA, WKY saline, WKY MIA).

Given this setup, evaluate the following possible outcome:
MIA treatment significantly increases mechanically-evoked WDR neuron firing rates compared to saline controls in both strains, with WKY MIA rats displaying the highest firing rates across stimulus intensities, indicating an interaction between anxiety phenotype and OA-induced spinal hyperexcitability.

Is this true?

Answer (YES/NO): NO